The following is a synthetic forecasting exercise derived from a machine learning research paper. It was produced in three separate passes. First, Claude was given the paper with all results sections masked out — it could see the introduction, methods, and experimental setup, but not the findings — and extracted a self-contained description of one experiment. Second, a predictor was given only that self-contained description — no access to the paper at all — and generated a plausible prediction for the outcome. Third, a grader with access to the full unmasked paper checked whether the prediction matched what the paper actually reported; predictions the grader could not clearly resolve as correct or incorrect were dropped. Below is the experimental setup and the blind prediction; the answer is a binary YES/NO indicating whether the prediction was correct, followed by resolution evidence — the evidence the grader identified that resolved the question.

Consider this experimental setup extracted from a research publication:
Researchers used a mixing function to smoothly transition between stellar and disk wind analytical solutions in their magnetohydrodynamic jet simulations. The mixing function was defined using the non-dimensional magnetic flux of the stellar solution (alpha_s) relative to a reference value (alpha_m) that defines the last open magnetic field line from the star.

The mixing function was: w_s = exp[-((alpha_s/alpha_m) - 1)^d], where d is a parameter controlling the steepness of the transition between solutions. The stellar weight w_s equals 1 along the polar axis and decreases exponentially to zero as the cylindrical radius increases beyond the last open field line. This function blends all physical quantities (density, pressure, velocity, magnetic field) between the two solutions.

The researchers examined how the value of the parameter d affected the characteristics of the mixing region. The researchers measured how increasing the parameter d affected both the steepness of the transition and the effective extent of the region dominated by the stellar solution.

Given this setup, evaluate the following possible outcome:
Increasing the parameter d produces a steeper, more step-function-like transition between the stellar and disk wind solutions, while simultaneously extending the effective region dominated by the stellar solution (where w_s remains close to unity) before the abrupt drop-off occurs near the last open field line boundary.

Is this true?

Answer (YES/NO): YES